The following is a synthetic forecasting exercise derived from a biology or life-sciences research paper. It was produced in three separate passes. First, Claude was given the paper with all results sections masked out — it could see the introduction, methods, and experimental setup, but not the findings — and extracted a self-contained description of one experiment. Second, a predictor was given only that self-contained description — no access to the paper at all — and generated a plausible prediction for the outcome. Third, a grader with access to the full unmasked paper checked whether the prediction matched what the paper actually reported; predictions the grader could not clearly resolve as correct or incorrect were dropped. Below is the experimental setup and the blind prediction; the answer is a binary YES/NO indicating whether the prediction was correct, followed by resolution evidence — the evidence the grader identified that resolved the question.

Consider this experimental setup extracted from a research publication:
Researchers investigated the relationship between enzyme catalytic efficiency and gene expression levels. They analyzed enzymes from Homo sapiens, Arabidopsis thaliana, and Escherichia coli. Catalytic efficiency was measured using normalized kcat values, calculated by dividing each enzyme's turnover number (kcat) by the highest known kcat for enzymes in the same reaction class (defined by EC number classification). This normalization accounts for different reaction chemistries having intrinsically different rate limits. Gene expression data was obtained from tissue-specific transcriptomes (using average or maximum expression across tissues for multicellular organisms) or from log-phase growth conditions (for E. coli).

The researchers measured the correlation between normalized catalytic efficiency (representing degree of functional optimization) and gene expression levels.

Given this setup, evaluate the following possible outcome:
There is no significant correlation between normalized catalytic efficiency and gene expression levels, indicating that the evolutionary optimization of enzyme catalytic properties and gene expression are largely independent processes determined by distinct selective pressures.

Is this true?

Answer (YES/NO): NO